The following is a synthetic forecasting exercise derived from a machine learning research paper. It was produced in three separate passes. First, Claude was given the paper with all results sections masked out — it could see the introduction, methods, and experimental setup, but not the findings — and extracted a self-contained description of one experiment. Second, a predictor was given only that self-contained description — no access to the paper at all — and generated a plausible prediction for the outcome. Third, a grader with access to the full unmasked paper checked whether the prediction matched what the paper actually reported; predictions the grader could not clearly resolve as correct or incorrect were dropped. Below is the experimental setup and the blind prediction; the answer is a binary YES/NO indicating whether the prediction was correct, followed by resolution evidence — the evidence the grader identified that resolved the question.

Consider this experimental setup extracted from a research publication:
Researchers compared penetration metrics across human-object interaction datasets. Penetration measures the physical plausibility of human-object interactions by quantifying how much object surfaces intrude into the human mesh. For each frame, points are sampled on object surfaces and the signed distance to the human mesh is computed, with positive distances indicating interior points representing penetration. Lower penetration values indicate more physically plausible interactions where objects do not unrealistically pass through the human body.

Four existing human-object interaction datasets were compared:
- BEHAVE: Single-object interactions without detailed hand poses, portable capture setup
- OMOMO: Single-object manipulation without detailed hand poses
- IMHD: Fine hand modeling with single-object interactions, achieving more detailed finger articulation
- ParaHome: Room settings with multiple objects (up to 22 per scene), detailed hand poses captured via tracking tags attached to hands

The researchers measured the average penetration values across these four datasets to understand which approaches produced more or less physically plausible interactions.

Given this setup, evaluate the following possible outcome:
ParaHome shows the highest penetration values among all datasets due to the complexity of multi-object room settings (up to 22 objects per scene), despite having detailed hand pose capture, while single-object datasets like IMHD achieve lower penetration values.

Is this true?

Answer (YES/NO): YES